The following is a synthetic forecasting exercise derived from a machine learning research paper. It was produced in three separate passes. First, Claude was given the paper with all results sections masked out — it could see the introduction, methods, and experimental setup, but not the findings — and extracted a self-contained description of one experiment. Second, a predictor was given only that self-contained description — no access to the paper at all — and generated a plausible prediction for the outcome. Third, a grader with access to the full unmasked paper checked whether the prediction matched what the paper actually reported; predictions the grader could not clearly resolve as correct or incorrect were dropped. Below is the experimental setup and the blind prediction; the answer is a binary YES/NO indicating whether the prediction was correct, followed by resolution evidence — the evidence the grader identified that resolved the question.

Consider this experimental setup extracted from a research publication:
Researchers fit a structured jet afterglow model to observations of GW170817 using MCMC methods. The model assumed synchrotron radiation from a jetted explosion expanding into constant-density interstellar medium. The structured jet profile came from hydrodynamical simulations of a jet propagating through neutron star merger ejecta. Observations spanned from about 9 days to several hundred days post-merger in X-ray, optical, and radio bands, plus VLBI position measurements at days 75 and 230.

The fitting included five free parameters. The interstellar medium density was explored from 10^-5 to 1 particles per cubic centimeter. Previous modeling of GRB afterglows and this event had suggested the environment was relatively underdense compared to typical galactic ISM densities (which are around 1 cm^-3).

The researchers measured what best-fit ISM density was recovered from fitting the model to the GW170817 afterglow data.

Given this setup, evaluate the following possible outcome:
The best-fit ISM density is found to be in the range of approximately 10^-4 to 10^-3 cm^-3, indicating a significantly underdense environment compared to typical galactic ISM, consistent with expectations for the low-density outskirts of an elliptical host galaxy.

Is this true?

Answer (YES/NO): YES